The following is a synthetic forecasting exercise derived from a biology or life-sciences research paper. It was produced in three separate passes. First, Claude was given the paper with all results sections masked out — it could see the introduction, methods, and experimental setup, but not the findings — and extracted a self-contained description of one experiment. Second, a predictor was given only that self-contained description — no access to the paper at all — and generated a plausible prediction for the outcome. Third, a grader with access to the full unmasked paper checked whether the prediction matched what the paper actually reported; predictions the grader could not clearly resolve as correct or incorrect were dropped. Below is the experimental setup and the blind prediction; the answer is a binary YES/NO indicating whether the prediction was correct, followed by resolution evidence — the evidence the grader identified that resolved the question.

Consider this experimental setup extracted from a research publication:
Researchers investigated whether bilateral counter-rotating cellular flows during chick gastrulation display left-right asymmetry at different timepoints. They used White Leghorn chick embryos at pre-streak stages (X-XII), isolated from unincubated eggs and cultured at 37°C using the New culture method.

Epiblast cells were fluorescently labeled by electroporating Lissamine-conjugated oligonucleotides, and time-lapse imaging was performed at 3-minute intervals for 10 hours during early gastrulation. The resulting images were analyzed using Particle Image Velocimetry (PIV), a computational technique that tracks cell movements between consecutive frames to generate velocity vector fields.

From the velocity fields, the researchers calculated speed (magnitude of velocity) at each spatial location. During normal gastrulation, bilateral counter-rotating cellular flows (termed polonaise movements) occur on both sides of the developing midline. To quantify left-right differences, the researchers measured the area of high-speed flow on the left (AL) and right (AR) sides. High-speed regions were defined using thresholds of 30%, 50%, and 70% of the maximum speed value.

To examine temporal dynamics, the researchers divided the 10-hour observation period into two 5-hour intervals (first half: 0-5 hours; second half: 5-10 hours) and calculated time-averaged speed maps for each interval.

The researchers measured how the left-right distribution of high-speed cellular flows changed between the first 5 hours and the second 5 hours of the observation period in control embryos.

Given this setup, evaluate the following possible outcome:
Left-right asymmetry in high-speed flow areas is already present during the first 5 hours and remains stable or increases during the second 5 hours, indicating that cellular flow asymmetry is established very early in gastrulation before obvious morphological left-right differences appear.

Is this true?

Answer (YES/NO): NO